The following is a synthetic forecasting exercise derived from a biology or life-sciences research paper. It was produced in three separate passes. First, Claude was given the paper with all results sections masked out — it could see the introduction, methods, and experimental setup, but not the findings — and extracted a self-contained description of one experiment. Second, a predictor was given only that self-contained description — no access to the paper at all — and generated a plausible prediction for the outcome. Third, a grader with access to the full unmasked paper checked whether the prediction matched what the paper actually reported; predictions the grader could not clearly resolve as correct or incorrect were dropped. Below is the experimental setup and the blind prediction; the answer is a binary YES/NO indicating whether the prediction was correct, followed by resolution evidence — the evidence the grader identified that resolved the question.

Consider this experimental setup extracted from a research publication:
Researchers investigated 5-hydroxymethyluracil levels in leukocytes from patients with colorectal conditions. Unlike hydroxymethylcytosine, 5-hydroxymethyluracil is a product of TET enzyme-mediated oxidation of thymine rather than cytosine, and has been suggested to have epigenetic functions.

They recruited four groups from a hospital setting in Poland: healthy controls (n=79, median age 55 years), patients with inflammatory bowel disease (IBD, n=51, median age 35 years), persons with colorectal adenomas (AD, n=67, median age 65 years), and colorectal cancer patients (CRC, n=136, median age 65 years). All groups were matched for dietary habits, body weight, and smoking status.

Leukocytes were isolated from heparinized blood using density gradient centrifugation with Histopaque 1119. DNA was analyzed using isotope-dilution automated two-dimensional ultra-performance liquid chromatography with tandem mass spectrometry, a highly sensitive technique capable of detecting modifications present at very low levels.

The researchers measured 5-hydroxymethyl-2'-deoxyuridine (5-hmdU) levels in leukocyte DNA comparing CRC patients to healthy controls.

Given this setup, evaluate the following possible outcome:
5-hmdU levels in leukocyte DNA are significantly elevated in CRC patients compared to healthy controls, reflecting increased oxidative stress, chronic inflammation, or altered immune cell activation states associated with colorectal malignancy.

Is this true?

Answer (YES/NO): NO